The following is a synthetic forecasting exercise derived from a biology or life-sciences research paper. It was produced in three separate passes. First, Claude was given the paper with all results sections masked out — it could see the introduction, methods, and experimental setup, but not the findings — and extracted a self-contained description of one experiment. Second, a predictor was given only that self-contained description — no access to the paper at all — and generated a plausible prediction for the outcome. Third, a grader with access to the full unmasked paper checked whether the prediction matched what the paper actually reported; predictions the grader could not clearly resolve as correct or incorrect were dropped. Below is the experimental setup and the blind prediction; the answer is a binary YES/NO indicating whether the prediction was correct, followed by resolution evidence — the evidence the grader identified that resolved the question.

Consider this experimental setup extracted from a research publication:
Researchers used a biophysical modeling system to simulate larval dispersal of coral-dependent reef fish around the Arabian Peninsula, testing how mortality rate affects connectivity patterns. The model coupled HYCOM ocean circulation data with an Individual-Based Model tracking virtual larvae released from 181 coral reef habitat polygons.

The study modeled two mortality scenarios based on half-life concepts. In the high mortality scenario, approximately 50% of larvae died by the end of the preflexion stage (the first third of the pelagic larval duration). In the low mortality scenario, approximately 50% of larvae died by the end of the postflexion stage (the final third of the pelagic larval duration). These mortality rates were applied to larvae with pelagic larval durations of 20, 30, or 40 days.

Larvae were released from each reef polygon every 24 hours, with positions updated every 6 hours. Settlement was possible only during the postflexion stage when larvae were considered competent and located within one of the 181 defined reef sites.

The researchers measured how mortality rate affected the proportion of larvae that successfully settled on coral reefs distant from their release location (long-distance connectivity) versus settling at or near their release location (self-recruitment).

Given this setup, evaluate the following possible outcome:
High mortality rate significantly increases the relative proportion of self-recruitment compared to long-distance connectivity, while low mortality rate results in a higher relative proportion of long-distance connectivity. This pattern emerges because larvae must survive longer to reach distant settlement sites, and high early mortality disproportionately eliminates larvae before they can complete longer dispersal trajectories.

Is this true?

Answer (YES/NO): NO